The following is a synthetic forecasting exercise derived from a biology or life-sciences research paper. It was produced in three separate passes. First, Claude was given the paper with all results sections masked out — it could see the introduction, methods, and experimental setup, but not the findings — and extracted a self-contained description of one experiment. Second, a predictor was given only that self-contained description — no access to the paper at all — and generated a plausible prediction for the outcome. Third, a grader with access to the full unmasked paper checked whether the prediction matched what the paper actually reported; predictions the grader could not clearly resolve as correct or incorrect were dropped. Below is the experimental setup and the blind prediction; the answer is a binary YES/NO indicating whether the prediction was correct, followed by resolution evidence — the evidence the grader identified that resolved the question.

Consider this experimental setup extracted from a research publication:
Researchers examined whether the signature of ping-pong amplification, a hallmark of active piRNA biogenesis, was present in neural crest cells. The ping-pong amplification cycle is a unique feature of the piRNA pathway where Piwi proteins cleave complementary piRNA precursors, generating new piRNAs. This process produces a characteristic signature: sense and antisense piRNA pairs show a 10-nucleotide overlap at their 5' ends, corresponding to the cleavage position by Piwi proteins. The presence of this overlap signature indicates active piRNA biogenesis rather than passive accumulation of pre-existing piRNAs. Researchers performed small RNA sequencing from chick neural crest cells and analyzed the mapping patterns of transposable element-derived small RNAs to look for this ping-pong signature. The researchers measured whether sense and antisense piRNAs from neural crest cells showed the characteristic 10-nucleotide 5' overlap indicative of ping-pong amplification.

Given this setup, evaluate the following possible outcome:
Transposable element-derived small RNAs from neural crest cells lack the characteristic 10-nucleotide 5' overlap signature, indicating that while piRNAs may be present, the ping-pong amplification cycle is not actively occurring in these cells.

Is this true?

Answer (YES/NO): NO